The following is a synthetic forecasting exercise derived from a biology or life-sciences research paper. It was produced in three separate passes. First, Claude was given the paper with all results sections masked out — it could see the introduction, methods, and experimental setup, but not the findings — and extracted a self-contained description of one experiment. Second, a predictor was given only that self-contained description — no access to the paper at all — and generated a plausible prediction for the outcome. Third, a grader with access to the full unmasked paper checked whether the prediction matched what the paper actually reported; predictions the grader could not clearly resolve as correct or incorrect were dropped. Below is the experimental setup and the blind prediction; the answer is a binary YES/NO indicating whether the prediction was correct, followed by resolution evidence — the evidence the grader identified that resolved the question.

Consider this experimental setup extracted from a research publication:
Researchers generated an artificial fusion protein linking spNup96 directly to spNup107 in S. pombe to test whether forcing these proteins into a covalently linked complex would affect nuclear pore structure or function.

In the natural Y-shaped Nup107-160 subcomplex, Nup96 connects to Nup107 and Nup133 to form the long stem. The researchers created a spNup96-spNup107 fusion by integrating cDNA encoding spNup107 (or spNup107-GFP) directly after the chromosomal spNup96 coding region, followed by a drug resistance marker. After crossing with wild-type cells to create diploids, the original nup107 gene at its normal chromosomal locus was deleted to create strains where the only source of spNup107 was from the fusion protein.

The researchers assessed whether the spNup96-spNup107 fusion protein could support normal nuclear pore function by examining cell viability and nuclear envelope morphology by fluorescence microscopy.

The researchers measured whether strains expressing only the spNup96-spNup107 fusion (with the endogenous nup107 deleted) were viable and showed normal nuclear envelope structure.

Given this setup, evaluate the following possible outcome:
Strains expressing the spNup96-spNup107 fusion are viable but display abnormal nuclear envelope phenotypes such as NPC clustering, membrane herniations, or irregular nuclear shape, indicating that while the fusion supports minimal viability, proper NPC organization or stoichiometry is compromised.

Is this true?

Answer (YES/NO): NO